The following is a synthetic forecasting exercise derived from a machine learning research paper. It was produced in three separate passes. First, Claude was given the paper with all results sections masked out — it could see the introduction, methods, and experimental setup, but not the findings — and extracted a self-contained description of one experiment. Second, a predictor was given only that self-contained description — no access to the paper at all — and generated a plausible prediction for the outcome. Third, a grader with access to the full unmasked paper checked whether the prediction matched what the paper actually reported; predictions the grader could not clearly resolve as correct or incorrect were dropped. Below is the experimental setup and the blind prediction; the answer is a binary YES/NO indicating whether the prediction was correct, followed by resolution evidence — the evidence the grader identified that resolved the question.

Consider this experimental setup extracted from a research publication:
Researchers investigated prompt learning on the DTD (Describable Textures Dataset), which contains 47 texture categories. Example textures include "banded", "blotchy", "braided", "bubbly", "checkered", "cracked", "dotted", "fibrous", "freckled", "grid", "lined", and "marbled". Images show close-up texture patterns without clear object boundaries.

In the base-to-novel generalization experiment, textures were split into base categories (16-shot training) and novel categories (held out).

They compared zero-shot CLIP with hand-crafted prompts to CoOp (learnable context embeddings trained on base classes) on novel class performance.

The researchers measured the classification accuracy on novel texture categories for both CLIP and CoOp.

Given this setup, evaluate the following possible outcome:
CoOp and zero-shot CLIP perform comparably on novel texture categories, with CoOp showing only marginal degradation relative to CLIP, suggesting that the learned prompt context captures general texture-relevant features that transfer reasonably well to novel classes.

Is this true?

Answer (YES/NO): NO